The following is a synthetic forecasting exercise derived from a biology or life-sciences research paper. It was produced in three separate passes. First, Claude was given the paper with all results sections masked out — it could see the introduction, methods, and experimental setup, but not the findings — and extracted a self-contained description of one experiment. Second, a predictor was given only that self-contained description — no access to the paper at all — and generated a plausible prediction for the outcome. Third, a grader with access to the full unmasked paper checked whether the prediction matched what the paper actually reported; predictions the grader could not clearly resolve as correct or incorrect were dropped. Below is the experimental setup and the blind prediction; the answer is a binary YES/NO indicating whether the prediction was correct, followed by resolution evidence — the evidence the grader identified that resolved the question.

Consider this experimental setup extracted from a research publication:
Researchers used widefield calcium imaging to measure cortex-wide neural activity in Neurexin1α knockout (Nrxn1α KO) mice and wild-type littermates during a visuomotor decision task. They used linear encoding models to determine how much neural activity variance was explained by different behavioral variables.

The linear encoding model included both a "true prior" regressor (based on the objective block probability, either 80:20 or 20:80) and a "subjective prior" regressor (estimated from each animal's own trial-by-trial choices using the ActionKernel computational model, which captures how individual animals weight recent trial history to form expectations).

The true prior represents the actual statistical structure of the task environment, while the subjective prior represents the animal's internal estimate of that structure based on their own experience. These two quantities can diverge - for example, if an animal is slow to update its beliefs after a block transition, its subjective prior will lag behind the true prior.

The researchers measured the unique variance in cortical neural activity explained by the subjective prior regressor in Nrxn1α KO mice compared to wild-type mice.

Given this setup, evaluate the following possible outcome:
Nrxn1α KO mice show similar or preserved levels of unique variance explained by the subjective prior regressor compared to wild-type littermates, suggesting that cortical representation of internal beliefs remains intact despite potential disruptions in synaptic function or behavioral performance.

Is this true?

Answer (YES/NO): YES